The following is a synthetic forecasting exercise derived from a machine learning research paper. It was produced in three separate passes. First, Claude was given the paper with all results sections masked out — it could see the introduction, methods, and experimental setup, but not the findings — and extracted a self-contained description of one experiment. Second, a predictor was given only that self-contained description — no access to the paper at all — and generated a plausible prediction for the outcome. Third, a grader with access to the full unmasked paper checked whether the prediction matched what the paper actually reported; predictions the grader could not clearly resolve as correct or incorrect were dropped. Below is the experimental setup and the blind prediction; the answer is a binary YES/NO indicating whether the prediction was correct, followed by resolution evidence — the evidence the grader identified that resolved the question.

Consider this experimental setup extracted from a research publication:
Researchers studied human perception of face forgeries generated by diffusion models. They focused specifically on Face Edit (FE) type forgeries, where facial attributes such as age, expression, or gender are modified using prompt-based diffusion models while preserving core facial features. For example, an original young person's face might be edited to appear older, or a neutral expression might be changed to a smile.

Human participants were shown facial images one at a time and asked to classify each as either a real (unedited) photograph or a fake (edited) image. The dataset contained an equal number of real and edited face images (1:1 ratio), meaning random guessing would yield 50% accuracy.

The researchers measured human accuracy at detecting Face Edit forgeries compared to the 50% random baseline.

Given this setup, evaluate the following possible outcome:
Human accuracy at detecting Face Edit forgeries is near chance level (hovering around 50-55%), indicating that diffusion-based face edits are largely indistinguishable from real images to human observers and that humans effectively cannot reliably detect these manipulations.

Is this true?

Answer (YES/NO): NO